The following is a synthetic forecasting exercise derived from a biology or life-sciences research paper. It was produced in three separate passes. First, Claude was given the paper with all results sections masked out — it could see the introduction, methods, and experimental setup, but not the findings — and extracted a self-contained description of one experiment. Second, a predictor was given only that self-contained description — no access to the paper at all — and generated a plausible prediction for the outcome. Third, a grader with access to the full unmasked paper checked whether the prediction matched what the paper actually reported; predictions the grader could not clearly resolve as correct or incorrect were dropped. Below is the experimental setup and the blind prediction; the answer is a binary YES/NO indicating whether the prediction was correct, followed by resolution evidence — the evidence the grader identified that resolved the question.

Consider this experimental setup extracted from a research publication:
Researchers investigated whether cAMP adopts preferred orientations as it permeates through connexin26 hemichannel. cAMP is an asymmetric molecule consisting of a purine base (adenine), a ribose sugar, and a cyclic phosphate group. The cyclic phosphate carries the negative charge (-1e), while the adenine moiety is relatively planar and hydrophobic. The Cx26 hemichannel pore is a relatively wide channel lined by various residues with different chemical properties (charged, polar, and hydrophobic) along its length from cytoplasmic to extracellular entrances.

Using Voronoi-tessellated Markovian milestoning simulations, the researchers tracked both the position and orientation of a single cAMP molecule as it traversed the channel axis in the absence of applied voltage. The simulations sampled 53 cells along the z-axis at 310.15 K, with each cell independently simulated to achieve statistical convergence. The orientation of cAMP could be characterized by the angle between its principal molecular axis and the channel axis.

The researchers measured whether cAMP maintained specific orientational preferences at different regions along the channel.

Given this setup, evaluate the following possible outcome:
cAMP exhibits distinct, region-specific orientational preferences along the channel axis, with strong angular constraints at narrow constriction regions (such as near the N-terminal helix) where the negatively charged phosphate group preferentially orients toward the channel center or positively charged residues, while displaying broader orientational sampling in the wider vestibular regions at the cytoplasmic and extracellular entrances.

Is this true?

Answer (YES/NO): NO